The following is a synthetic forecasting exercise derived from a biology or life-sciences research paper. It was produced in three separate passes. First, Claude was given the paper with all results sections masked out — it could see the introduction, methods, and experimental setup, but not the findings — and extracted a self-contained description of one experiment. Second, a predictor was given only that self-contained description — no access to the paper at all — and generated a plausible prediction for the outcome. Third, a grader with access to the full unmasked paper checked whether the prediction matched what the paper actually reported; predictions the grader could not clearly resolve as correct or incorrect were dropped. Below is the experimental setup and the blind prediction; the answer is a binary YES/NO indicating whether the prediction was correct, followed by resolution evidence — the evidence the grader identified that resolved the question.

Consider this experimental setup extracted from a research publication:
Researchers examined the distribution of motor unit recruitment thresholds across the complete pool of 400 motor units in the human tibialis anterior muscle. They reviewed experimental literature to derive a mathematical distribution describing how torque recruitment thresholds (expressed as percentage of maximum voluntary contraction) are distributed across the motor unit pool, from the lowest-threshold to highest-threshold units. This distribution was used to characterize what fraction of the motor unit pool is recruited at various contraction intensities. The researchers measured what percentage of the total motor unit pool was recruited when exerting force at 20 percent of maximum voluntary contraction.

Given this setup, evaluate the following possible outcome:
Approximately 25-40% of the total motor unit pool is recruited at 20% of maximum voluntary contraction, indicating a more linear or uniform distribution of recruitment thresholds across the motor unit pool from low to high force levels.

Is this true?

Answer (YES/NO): NO